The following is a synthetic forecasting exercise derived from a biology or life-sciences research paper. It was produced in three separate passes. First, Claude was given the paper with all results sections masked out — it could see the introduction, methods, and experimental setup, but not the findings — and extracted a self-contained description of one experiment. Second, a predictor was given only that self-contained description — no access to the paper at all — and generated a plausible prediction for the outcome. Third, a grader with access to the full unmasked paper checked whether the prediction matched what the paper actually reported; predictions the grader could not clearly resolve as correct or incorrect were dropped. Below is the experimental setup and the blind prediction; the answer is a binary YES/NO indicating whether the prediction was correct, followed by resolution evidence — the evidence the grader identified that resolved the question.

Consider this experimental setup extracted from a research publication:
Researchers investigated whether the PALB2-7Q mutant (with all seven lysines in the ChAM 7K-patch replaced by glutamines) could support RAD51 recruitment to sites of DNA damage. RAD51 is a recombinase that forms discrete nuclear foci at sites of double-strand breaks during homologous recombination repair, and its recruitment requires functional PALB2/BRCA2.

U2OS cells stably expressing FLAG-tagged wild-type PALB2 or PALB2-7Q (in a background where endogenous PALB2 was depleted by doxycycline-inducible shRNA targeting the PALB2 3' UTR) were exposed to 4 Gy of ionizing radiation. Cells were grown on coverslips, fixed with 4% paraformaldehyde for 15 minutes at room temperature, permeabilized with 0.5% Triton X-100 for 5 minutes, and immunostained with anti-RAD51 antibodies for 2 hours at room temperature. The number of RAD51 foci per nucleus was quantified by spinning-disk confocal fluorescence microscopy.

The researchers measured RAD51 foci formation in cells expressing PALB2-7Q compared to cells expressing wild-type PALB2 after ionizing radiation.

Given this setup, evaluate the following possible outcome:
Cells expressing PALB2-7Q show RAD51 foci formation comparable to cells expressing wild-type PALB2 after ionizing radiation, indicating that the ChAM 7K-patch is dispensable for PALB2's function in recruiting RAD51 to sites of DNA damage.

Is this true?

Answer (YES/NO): NO